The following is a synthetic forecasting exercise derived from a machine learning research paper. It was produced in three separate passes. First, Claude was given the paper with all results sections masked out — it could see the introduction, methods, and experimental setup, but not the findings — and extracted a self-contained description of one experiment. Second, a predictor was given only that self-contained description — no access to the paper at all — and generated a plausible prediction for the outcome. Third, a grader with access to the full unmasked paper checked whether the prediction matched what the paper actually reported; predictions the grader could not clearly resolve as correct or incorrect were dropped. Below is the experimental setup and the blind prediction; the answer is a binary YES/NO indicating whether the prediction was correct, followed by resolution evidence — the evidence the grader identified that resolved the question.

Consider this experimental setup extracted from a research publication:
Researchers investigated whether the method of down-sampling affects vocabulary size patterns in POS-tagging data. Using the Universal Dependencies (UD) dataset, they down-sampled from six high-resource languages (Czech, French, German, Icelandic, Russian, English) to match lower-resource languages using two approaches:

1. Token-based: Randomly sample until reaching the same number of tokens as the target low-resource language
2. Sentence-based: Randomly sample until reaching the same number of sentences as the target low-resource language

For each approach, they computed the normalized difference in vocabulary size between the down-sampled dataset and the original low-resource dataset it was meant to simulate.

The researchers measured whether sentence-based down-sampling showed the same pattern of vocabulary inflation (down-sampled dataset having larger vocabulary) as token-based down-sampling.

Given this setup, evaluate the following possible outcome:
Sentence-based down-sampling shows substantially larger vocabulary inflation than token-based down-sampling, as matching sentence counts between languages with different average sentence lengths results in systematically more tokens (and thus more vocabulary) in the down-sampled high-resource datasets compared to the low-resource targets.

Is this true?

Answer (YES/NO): NO